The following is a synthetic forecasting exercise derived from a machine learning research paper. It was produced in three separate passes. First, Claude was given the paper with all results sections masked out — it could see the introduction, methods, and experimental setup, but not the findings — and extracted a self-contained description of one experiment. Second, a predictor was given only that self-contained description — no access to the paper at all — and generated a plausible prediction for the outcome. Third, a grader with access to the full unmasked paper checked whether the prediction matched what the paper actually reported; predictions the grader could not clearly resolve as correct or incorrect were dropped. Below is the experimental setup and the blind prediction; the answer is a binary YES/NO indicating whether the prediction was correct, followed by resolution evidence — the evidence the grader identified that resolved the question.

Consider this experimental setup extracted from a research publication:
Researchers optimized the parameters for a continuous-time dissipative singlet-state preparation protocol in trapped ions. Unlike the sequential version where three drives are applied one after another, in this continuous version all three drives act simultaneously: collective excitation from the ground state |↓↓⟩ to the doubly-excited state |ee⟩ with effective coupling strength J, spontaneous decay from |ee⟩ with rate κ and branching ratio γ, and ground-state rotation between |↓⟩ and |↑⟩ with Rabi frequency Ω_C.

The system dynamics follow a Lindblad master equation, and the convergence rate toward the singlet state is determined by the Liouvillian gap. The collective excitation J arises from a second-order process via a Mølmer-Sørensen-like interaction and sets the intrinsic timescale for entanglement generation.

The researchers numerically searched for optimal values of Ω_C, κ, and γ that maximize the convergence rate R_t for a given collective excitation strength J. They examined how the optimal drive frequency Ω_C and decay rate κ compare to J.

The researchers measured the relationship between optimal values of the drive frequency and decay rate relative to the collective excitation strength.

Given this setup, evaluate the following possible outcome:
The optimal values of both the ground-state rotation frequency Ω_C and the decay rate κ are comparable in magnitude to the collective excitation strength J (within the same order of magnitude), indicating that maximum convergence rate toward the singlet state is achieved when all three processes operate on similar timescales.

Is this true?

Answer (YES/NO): YES